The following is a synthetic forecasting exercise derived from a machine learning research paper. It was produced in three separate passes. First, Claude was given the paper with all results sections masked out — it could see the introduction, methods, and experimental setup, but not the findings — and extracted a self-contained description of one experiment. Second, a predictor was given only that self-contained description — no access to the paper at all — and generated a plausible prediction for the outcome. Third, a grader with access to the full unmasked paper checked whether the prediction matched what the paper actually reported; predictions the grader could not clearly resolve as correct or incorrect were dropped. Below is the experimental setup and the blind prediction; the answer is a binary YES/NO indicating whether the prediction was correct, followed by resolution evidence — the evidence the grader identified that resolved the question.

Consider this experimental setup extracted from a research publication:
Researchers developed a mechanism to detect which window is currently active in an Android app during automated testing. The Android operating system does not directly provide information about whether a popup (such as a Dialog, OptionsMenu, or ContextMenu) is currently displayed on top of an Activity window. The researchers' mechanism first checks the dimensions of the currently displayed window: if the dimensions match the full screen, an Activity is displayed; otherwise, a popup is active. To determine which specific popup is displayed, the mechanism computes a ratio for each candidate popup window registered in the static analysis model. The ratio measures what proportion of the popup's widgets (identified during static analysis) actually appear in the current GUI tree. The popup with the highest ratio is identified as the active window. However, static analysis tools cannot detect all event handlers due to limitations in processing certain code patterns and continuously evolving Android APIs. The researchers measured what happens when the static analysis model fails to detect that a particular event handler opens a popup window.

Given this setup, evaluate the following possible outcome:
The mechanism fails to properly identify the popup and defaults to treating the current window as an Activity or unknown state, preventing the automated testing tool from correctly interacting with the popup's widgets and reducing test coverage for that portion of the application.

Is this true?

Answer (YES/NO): NO